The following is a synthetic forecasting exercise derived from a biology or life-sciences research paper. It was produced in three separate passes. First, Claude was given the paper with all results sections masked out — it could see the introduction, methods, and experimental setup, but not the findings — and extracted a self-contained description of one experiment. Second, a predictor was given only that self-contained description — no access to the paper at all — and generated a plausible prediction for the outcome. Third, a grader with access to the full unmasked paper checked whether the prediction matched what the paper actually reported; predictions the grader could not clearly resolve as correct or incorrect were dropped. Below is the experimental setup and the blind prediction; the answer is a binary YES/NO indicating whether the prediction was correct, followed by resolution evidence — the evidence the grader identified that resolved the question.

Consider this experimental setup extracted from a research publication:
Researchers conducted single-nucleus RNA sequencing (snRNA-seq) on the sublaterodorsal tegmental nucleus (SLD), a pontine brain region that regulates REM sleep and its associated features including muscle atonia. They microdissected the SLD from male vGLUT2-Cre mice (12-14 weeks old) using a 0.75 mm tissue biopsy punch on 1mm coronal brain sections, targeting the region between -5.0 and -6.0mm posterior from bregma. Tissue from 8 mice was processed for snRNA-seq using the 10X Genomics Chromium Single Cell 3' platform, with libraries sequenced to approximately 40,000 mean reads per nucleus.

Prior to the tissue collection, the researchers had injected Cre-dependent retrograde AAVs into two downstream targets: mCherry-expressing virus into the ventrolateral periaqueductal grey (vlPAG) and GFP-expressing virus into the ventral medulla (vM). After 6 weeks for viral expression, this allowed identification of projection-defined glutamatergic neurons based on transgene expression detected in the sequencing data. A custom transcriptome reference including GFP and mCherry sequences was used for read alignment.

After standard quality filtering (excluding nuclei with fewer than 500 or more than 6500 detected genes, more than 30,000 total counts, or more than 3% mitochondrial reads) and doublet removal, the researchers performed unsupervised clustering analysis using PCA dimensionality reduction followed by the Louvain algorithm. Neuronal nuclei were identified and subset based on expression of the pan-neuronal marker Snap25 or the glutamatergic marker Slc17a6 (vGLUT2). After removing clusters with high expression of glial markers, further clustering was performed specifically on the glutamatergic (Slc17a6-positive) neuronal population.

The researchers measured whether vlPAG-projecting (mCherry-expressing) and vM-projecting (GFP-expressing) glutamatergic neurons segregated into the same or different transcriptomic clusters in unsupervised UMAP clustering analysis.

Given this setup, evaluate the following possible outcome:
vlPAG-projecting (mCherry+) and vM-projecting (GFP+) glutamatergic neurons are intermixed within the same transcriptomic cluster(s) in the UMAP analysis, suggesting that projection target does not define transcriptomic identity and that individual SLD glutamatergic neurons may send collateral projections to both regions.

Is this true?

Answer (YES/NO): NO